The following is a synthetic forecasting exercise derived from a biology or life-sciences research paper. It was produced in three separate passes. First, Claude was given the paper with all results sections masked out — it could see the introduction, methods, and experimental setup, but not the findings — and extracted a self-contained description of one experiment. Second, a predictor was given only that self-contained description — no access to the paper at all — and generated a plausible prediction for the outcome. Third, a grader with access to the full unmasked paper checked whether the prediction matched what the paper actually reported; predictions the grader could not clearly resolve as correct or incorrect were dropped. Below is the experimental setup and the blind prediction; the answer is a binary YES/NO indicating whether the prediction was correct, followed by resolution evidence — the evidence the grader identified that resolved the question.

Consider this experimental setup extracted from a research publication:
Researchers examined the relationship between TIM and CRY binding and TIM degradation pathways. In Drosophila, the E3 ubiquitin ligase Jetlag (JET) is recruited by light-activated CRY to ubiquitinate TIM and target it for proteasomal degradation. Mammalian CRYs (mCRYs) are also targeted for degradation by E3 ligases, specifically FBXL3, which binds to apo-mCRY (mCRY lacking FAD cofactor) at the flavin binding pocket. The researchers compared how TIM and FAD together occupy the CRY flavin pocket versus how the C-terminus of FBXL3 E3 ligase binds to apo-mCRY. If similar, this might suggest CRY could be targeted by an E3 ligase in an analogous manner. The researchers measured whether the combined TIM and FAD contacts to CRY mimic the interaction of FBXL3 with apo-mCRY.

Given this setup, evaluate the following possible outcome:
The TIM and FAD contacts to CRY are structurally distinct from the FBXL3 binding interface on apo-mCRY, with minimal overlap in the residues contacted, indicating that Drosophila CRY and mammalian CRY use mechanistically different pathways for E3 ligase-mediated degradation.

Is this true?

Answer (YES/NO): NO